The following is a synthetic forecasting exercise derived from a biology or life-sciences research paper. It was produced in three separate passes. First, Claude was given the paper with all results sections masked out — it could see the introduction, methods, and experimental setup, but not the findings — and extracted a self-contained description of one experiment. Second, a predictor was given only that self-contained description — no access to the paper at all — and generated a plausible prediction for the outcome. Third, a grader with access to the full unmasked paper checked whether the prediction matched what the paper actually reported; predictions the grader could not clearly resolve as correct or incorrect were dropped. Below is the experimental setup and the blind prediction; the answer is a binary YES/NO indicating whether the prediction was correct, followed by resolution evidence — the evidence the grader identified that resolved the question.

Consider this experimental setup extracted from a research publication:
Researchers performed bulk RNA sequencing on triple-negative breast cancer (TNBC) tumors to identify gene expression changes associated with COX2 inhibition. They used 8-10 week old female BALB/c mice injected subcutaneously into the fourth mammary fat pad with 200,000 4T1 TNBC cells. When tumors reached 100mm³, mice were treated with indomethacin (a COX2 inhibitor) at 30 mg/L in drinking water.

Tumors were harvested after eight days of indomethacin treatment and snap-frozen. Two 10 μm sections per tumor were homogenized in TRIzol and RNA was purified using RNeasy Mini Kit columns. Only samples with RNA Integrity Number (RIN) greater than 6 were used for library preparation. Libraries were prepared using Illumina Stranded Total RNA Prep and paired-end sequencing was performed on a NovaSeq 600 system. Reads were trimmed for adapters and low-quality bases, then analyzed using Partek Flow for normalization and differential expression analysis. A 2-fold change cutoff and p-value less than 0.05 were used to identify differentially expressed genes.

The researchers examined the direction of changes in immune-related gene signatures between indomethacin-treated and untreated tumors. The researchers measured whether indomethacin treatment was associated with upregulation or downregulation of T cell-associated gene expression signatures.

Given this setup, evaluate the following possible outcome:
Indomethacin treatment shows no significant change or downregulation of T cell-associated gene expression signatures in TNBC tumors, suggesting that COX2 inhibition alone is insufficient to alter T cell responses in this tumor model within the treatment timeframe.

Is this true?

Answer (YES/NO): NO